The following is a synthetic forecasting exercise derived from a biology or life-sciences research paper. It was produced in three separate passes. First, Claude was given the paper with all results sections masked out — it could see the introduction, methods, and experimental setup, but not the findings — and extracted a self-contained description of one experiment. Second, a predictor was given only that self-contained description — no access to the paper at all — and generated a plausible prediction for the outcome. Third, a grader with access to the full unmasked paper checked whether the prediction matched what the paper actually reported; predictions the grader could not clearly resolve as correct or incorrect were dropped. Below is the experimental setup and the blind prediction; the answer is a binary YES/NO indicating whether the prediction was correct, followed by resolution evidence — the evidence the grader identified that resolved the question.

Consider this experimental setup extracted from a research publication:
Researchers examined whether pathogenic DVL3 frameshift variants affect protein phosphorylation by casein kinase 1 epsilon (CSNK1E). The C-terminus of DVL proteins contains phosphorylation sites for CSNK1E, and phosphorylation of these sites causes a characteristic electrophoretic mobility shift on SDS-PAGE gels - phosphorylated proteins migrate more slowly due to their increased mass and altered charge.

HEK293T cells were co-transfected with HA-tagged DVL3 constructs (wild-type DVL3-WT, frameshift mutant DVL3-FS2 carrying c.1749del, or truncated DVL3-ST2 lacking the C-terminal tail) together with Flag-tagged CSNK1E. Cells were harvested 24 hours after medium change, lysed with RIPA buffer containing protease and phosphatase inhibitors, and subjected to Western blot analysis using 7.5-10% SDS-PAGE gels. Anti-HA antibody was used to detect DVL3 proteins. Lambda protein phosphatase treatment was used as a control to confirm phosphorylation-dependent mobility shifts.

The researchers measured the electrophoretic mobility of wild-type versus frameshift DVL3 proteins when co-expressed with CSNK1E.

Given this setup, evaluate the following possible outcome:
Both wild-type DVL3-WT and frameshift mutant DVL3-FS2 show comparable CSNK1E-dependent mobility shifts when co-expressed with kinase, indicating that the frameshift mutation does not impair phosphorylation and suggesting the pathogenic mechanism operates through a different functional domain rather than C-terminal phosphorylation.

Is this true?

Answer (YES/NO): NO